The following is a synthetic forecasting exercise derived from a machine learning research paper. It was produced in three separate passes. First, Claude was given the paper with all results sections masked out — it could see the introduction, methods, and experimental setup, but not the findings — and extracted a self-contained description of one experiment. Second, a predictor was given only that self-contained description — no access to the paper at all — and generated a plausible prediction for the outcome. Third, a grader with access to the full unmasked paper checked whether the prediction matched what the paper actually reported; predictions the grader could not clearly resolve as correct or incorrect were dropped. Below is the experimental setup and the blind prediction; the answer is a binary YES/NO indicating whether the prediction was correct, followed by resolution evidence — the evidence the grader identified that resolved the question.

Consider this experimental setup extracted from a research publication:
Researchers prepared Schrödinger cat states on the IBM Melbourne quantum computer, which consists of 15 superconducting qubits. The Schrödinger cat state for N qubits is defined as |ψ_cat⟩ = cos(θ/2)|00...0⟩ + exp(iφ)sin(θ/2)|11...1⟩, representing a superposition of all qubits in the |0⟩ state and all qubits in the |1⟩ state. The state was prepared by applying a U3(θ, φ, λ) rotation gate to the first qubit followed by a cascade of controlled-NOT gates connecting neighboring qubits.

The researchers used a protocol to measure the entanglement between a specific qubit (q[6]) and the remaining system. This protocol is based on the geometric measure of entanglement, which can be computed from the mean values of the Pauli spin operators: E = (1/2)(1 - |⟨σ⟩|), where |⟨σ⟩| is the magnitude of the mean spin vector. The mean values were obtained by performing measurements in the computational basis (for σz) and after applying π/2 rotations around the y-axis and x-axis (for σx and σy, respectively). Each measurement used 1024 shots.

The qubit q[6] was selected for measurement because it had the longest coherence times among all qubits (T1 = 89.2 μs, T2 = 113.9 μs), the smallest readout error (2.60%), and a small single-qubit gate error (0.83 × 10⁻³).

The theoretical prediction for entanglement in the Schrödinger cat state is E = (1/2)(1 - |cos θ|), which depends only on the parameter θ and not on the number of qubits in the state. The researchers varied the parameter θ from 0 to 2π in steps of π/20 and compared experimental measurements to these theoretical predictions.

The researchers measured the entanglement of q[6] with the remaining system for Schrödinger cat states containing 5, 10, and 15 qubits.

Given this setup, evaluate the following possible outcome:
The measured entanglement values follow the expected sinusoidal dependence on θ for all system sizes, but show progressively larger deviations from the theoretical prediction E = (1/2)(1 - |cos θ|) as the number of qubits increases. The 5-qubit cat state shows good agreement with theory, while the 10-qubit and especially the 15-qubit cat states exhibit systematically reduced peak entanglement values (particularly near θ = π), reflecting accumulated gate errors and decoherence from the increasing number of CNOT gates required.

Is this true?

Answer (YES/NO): NO